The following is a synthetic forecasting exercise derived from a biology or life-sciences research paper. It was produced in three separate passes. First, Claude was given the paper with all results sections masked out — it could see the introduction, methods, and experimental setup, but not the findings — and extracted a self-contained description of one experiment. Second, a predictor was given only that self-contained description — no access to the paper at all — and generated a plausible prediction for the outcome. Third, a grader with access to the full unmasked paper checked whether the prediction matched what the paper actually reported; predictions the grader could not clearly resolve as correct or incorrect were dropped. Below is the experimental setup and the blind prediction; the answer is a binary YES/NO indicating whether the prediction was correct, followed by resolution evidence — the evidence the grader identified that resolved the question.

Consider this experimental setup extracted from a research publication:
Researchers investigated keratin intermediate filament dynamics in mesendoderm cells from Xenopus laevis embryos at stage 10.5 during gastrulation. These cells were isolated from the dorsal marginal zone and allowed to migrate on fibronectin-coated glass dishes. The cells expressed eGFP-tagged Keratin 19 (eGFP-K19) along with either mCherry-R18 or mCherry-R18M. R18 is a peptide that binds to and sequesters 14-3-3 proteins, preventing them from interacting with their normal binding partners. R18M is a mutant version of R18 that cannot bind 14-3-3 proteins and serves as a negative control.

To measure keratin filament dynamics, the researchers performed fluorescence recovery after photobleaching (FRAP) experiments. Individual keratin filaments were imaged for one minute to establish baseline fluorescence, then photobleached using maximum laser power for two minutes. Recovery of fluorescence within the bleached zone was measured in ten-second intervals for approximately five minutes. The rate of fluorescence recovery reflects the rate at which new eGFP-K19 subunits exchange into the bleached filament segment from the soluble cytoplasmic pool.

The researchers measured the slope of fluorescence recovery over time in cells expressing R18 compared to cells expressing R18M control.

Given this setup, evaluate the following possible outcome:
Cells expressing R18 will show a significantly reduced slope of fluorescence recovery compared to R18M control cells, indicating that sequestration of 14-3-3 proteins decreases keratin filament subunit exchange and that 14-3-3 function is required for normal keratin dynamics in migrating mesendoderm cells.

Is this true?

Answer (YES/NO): YES